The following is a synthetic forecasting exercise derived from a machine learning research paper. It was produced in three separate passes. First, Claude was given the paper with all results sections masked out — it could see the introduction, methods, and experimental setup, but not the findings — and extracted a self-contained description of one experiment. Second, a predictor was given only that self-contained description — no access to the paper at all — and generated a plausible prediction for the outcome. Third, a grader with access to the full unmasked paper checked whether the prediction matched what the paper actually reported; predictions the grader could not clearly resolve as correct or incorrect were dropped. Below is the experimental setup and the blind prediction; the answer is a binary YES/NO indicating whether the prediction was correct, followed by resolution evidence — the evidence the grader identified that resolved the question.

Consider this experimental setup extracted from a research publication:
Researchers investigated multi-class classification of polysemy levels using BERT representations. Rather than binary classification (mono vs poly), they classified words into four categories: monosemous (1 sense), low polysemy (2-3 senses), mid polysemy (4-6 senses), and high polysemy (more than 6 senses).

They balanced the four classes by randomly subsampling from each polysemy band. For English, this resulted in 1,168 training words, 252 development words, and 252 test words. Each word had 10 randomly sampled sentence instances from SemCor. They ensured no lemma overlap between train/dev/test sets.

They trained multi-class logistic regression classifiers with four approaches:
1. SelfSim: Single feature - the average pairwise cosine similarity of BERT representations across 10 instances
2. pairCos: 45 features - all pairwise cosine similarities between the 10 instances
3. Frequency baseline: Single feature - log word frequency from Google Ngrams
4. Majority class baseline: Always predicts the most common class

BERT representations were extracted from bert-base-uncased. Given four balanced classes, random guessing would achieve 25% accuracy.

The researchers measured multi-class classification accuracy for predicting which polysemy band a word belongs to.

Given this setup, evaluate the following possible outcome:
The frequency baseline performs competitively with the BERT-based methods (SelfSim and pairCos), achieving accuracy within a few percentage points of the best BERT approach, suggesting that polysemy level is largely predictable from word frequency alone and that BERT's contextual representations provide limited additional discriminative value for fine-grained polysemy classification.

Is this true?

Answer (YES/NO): NO